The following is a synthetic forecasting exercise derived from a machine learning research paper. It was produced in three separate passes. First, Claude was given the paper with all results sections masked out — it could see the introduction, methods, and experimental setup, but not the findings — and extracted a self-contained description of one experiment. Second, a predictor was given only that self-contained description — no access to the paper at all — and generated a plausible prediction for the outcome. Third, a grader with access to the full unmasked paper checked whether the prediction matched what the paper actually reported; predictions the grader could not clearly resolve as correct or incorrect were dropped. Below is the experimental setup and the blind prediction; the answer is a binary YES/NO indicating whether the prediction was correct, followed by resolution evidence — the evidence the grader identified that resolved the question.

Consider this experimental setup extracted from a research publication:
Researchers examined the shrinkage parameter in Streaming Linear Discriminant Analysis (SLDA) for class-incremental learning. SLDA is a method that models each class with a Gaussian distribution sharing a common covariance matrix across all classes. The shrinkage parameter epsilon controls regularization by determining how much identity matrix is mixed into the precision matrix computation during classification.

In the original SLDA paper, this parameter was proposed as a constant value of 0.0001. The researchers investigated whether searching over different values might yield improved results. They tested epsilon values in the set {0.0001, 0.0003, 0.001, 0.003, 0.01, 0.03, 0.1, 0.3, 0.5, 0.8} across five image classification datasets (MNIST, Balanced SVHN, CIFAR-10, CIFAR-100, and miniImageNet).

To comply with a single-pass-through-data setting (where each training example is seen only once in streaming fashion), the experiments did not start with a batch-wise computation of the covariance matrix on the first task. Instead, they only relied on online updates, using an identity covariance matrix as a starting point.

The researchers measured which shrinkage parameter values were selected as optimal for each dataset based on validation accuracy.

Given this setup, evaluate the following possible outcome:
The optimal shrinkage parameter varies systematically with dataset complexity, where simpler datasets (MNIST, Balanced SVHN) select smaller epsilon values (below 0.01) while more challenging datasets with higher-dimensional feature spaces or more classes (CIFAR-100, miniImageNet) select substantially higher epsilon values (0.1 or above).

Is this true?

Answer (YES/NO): NO